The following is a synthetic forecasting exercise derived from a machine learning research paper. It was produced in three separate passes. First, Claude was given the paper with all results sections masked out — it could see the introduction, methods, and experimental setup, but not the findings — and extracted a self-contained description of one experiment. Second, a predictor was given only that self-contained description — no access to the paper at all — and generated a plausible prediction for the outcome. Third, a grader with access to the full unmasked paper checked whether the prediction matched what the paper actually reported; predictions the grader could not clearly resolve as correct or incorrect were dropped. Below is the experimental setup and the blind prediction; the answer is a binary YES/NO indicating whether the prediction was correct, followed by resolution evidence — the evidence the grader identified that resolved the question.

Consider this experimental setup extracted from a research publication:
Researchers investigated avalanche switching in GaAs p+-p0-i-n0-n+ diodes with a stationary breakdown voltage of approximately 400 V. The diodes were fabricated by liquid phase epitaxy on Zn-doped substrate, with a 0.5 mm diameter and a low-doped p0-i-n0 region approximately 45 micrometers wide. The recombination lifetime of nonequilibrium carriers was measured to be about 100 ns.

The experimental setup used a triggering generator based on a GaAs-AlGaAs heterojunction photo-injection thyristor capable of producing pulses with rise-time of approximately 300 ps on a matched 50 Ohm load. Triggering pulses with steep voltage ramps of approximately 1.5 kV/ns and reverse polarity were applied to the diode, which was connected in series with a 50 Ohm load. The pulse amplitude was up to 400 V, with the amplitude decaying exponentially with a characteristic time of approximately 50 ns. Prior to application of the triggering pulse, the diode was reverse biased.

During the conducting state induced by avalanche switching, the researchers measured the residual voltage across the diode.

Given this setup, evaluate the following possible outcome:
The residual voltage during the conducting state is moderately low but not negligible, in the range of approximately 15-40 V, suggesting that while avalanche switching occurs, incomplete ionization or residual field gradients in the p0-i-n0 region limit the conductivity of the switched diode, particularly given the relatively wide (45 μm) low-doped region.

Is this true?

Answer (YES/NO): NO